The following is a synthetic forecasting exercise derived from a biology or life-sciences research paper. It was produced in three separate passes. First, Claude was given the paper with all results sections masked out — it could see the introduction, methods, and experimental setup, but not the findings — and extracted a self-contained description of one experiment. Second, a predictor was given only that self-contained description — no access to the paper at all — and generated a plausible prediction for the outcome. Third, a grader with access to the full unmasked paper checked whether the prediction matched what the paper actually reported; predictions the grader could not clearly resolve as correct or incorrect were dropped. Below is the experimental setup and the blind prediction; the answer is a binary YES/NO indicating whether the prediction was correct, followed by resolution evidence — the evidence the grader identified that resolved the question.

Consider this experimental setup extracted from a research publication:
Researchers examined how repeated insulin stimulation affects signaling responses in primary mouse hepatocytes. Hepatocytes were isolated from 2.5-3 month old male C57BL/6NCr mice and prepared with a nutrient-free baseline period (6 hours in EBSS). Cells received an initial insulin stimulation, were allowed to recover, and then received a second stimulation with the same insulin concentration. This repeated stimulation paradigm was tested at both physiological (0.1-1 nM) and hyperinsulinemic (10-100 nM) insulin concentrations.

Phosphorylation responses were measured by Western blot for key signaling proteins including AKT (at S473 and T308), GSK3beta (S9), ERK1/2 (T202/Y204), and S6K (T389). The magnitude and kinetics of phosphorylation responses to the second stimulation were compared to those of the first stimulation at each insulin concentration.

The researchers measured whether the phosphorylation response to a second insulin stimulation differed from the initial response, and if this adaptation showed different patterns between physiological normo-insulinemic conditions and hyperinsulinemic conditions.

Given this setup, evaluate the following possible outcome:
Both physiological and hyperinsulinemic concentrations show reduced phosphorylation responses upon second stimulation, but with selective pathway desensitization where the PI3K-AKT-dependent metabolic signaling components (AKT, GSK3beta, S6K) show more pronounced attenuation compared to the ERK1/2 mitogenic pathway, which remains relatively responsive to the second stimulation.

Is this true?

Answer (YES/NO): NO